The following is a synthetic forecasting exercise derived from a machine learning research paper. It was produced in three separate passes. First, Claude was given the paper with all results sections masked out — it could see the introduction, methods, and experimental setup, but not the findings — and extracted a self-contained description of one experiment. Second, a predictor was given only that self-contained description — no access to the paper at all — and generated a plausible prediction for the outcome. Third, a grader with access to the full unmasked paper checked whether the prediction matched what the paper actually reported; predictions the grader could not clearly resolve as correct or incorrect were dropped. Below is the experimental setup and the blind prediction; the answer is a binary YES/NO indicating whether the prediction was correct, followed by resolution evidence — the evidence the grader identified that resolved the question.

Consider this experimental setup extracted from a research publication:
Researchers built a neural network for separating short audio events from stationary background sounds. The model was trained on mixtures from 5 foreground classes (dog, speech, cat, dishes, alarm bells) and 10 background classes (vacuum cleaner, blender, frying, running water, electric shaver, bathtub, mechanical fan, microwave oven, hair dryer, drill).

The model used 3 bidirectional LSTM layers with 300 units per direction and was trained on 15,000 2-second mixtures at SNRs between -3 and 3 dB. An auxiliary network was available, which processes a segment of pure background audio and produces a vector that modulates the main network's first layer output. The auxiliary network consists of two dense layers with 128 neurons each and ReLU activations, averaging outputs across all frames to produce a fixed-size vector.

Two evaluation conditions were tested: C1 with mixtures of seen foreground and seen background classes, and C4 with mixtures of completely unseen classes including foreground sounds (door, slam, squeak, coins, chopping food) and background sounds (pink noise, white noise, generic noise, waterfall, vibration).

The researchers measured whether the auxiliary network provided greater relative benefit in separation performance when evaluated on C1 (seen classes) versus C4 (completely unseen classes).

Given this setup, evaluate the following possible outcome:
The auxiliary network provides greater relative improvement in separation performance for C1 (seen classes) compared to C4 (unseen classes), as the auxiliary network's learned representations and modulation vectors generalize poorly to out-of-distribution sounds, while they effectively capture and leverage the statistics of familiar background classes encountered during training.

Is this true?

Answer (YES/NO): NO